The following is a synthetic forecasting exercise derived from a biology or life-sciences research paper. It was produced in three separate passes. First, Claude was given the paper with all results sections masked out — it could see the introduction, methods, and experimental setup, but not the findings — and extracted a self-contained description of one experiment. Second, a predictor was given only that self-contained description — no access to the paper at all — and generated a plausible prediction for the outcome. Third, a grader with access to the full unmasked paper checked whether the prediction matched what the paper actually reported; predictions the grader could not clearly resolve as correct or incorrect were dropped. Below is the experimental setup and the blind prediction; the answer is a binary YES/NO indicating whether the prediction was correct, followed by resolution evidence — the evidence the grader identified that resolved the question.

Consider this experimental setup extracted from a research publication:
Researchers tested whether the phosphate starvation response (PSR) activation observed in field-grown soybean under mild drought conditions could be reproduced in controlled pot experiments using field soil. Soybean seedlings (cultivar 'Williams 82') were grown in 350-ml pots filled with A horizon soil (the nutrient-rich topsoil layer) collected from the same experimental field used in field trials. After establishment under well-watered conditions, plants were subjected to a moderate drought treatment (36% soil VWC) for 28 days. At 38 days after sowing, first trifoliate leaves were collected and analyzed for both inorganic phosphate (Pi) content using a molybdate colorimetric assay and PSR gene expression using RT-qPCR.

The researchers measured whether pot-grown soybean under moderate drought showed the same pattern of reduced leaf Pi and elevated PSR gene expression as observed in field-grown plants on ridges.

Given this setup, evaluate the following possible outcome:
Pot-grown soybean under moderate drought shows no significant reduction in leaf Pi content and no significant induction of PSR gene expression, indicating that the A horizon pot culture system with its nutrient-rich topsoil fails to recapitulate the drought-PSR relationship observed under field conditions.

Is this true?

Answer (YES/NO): NO